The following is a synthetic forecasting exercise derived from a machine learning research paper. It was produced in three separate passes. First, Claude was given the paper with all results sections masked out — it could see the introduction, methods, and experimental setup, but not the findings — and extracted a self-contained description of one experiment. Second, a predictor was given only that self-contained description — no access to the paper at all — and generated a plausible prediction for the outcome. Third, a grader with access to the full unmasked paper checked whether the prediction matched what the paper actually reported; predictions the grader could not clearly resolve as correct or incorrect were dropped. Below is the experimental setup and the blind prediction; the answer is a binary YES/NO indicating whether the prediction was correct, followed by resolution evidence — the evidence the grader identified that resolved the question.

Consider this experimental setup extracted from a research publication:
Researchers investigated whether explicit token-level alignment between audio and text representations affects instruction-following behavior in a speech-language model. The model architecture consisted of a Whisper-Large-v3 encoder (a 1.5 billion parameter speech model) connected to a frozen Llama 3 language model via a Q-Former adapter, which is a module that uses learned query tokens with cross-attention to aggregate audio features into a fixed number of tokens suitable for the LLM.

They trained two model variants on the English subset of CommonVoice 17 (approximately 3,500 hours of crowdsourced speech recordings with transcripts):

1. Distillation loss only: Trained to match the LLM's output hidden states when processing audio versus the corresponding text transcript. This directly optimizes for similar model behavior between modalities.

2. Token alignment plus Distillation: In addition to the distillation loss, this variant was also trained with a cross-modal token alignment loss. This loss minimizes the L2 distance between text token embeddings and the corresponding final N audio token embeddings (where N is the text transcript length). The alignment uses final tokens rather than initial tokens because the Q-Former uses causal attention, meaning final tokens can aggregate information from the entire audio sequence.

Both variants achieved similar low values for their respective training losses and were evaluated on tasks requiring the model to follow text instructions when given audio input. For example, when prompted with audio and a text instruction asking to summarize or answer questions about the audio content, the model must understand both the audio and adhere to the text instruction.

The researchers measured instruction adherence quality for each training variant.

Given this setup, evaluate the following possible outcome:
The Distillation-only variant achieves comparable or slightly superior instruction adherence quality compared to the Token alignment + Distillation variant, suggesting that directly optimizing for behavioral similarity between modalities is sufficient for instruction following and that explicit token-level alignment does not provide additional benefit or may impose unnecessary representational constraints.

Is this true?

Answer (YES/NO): NO